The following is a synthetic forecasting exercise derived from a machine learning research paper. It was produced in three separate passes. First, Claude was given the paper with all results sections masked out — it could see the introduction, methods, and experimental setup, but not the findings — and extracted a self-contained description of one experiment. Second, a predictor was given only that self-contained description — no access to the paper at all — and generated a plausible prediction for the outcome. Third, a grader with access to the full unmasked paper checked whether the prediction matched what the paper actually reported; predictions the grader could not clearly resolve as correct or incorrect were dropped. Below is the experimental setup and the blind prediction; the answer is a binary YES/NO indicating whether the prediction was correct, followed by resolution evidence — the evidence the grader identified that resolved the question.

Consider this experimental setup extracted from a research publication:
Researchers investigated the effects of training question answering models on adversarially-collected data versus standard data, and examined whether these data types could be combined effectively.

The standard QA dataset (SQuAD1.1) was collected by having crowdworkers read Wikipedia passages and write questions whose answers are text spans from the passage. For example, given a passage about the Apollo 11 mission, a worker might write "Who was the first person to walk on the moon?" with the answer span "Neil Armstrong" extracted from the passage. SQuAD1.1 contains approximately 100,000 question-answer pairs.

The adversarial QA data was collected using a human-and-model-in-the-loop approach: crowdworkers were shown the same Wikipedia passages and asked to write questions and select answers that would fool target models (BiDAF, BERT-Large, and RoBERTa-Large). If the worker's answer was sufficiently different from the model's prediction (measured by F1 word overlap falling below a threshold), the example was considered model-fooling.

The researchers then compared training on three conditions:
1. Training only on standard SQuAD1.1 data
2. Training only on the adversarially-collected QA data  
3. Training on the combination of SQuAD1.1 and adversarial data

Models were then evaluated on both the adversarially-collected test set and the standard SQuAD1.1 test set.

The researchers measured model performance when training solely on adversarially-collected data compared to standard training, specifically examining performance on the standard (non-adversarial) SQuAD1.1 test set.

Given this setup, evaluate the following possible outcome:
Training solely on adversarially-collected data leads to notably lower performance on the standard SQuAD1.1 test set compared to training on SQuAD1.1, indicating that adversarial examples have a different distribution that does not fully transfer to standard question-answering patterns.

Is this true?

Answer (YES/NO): YES